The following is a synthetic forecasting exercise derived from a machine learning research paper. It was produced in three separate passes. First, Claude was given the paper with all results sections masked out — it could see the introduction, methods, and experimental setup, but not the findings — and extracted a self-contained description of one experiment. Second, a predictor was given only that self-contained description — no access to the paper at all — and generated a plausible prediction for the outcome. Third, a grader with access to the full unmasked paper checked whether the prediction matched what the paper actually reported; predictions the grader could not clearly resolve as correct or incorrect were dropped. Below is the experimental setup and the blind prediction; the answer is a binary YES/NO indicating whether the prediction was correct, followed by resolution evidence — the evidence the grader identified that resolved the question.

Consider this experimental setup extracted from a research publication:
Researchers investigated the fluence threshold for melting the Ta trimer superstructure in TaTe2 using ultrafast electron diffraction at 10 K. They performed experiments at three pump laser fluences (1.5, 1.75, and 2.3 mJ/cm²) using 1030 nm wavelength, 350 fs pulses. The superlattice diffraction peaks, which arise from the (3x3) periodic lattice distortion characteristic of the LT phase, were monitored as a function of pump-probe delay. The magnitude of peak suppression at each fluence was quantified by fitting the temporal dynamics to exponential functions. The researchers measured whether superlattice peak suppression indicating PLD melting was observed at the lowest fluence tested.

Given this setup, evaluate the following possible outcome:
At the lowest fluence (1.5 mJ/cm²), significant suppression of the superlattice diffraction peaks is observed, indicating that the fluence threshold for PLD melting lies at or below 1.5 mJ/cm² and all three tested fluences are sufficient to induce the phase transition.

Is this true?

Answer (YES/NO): YES